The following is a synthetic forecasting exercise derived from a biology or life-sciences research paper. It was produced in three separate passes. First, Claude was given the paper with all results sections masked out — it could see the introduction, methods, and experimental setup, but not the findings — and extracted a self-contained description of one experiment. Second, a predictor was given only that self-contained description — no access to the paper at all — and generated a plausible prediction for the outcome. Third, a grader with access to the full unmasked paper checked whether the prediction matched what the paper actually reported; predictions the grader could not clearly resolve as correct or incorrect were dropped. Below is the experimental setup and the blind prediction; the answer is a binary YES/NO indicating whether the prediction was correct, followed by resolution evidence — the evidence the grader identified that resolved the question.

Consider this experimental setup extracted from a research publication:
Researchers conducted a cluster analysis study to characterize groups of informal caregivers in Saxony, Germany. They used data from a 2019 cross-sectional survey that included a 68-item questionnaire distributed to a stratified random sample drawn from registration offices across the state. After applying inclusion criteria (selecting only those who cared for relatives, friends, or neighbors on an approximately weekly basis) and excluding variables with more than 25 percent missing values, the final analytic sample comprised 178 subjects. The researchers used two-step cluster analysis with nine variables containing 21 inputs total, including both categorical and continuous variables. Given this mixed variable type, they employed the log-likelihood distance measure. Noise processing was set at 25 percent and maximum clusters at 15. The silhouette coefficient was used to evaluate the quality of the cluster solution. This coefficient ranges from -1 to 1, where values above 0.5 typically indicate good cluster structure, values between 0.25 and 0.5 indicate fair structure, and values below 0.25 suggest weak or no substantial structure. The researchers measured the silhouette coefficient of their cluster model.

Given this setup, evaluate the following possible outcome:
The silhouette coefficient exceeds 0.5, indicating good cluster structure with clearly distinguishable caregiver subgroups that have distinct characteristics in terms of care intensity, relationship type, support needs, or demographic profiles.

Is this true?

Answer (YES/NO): NO